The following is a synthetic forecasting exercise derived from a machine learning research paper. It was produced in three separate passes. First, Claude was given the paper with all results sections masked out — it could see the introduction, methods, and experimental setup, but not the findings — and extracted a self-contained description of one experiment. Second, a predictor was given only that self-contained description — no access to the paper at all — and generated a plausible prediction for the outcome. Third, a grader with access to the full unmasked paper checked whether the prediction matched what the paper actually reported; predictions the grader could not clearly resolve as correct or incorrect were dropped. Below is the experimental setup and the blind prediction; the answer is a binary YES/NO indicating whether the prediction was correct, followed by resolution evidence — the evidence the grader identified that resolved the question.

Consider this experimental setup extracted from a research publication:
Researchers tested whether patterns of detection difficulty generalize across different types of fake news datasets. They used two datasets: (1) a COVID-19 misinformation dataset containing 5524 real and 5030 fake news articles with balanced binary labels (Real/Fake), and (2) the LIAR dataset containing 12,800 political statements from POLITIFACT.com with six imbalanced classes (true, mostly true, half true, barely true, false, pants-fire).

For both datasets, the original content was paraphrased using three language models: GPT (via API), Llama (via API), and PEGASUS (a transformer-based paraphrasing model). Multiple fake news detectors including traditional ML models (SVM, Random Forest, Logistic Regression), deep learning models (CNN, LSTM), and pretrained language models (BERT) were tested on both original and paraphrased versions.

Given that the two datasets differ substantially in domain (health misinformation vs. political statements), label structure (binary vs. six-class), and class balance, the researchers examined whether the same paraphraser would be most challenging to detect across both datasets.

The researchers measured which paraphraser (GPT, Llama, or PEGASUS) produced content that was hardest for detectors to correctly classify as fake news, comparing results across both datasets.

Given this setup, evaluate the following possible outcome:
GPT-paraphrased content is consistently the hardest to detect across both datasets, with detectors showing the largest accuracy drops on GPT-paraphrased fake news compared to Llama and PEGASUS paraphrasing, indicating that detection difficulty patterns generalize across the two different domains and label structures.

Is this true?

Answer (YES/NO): NO